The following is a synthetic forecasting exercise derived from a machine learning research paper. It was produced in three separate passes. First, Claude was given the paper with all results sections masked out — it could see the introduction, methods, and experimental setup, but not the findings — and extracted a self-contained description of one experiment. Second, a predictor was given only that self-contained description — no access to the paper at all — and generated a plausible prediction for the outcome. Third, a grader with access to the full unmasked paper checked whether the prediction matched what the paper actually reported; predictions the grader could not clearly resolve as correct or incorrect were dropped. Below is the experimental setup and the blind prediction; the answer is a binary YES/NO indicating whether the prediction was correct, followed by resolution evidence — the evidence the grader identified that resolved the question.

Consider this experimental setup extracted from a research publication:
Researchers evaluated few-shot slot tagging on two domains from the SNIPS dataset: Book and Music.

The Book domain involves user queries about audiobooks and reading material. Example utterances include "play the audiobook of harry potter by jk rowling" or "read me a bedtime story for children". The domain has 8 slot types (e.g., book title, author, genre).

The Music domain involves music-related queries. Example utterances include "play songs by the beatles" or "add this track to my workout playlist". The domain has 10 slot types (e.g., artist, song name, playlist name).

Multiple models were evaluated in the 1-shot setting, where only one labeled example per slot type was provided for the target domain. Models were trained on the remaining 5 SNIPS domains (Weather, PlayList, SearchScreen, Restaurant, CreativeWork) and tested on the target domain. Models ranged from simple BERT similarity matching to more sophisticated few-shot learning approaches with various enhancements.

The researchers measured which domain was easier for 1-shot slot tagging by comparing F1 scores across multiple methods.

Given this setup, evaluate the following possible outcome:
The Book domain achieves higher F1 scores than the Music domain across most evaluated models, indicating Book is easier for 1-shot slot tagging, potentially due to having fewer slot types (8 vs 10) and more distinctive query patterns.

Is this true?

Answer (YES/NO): YES